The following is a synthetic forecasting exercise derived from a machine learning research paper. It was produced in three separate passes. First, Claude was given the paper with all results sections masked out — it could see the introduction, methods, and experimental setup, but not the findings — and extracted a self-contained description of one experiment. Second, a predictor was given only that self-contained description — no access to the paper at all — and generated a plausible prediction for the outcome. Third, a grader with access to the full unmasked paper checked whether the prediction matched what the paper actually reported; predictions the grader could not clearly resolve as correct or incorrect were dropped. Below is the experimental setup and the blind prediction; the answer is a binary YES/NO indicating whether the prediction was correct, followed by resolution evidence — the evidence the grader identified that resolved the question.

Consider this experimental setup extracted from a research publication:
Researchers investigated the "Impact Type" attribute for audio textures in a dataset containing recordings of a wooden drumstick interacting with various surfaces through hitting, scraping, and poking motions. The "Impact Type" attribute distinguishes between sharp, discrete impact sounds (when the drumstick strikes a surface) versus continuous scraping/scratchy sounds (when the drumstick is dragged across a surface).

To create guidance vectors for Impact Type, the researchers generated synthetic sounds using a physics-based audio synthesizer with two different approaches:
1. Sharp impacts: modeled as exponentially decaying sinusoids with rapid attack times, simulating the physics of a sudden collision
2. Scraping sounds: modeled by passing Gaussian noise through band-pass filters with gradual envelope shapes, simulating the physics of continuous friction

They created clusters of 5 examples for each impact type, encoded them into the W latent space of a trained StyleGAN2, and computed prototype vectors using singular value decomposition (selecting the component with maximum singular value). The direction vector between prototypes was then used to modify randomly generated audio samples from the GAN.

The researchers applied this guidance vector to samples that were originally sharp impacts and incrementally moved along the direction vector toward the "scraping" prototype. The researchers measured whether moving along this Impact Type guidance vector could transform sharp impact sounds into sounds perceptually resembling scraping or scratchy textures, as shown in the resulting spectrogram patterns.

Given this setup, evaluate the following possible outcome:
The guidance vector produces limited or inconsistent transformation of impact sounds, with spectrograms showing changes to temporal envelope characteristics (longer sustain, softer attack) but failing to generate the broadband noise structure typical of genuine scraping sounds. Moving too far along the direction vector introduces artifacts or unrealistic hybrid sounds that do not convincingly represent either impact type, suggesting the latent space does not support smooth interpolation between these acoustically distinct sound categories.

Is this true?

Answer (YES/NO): NO